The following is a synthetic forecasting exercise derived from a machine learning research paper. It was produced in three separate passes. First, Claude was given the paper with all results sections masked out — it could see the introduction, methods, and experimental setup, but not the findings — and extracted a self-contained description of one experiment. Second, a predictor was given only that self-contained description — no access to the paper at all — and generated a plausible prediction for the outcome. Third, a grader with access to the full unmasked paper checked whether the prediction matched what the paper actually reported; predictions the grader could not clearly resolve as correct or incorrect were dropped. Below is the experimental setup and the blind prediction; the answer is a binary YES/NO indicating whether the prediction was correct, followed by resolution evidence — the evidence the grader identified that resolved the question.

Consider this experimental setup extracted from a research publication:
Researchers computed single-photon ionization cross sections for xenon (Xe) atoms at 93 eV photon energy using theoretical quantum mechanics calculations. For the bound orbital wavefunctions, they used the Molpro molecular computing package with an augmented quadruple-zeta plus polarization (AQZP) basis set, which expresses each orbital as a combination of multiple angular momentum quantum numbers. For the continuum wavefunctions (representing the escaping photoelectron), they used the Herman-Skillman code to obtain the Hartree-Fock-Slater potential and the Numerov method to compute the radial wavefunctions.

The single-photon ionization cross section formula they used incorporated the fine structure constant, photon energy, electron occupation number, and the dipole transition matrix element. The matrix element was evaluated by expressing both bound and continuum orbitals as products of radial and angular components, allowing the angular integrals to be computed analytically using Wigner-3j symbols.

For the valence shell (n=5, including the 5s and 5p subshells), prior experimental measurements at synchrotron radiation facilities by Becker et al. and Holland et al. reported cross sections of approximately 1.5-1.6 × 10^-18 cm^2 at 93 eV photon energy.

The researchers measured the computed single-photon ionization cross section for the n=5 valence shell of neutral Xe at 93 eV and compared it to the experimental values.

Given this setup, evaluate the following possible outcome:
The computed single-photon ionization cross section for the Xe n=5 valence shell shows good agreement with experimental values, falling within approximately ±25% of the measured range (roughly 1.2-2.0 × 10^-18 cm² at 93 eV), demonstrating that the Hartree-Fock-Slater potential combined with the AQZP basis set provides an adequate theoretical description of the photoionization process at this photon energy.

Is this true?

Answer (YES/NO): NO